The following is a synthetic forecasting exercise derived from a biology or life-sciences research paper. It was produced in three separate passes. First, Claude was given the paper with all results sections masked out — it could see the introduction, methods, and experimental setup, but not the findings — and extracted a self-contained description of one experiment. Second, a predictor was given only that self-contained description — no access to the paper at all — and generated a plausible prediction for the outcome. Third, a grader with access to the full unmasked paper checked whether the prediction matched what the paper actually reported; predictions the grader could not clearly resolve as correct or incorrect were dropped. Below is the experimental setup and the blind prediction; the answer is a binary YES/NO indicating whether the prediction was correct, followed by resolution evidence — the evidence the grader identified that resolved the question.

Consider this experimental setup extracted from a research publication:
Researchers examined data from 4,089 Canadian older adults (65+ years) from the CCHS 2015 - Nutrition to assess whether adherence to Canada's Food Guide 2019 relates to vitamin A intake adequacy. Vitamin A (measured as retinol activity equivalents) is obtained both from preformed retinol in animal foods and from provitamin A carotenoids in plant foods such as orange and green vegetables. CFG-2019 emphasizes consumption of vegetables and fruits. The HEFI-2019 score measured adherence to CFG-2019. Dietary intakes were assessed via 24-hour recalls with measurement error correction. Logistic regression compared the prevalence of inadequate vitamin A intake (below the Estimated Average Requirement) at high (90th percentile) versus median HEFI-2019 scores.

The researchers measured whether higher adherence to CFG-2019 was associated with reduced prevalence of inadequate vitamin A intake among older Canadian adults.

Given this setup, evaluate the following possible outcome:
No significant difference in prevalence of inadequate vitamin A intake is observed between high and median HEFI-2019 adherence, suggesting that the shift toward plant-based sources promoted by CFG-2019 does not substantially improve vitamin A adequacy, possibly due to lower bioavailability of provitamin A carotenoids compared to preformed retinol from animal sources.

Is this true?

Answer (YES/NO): YES